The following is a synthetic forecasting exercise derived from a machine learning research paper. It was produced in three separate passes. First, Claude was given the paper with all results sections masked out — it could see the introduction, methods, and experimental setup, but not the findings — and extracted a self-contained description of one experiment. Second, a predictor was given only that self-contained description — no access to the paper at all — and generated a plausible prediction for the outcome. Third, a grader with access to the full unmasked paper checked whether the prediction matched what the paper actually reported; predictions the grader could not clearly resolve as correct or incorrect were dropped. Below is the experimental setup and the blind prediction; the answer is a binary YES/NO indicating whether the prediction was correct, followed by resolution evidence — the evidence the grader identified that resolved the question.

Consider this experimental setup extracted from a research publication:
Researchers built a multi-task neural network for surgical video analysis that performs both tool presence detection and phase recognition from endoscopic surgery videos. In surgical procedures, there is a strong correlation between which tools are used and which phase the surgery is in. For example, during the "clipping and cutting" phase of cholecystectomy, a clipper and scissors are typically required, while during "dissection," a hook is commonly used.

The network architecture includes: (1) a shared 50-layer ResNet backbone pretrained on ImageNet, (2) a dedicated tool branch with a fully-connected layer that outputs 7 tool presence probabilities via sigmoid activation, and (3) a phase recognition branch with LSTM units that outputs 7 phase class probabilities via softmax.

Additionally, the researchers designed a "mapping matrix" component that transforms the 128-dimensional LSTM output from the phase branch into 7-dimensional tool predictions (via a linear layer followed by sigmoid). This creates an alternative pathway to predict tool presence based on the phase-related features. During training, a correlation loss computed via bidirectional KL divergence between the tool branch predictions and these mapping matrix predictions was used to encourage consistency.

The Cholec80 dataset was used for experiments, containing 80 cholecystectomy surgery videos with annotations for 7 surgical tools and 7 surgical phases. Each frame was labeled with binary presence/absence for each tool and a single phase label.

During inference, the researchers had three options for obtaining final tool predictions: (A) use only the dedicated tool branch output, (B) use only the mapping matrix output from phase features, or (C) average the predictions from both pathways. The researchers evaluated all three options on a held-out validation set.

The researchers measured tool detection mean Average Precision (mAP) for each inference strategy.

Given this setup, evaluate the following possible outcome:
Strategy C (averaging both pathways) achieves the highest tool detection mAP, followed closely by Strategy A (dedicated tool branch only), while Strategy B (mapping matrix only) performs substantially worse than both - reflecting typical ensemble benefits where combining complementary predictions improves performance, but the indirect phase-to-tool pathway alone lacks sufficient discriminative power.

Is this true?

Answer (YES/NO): NO